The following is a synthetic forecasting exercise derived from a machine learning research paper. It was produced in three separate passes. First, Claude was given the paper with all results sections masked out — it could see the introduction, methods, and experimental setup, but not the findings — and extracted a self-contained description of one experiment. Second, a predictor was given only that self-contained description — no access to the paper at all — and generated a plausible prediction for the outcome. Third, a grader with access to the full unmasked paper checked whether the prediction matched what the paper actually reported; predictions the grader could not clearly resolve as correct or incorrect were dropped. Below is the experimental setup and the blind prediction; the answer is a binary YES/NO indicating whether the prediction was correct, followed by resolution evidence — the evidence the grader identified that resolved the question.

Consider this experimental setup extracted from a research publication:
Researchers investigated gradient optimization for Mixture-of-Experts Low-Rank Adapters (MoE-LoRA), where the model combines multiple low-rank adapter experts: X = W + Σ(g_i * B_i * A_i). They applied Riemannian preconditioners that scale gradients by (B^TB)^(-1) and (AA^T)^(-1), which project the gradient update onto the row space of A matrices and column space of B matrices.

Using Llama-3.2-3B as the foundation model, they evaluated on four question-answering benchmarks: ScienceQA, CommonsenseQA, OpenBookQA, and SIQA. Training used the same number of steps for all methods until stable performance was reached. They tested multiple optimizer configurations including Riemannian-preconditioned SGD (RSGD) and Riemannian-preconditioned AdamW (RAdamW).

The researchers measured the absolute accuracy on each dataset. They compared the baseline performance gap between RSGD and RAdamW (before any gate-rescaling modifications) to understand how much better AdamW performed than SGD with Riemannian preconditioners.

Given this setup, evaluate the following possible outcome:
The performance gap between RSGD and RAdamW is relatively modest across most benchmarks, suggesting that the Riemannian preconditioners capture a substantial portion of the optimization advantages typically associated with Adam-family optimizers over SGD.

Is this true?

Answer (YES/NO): NO